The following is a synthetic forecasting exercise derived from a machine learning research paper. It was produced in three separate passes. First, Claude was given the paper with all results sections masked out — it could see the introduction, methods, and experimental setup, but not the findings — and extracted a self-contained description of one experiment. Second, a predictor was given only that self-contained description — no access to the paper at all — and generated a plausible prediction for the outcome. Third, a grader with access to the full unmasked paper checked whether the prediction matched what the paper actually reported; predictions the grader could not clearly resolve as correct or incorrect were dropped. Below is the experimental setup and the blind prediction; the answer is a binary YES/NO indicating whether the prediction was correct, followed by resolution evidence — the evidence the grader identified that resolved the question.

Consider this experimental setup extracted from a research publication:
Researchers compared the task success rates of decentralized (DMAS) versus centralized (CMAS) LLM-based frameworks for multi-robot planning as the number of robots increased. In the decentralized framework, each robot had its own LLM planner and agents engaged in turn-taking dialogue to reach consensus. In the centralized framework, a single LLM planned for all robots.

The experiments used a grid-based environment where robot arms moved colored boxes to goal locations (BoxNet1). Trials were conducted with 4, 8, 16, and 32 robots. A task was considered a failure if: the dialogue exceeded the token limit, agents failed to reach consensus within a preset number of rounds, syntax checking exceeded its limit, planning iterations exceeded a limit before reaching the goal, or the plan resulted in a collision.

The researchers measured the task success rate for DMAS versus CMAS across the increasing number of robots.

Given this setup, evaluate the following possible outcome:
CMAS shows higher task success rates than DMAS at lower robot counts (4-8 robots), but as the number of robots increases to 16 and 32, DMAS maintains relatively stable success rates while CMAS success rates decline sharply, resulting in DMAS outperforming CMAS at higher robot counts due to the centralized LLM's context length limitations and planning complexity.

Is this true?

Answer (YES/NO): NO